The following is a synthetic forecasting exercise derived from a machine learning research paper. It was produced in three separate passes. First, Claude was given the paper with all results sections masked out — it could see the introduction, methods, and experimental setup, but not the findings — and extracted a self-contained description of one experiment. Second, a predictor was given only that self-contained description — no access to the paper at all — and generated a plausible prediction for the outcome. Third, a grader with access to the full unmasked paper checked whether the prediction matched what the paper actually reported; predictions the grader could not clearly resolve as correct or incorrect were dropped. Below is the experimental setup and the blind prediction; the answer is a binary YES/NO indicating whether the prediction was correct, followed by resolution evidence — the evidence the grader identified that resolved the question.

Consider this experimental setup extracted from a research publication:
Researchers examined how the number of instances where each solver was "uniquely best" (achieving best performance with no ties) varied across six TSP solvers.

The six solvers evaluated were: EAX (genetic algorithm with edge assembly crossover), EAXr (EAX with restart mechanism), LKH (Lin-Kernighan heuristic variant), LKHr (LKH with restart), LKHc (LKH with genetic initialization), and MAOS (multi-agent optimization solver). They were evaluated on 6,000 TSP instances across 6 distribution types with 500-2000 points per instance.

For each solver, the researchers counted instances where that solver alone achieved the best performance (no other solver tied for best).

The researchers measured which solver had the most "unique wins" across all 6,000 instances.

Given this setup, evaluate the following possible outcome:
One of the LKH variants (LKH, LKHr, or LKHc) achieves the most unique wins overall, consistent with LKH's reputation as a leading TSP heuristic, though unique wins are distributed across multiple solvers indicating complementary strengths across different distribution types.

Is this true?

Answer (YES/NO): NO